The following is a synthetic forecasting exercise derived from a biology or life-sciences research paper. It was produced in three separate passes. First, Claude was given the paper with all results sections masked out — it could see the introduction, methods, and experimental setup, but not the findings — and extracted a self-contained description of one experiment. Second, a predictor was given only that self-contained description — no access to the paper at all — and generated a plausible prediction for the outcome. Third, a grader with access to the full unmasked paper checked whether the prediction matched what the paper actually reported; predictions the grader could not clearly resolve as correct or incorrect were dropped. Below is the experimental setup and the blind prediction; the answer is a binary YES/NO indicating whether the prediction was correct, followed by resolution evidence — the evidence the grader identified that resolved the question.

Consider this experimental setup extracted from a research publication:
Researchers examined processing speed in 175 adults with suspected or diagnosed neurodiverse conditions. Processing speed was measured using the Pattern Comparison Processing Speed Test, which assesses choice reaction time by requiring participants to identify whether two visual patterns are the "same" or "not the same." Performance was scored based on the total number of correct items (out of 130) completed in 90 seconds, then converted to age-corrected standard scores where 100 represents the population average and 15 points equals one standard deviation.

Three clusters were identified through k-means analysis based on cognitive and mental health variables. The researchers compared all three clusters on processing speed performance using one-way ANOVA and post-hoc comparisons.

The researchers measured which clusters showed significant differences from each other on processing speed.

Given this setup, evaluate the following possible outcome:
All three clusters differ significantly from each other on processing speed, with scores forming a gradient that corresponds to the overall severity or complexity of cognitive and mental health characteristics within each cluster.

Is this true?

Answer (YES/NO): NO